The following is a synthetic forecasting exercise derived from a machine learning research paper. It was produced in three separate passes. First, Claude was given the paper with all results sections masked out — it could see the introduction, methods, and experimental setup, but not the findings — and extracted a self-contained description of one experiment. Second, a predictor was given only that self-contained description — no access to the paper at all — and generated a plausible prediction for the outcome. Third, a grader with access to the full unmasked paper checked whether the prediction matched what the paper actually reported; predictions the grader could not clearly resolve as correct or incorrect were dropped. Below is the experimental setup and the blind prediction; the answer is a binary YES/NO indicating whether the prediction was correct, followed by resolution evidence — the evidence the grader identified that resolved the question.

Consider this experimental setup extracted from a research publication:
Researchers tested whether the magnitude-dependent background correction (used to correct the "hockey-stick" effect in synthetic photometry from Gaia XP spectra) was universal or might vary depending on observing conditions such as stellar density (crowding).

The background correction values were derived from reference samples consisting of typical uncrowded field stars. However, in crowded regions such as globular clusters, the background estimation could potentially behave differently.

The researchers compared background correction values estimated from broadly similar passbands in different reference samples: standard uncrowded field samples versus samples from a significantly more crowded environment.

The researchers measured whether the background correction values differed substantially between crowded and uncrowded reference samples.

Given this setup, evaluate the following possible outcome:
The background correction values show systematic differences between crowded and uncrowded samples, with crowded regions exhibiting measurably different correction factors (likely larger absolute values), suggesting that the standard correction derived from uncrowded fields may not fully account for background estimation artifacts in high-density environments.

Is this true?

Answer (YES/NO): NO